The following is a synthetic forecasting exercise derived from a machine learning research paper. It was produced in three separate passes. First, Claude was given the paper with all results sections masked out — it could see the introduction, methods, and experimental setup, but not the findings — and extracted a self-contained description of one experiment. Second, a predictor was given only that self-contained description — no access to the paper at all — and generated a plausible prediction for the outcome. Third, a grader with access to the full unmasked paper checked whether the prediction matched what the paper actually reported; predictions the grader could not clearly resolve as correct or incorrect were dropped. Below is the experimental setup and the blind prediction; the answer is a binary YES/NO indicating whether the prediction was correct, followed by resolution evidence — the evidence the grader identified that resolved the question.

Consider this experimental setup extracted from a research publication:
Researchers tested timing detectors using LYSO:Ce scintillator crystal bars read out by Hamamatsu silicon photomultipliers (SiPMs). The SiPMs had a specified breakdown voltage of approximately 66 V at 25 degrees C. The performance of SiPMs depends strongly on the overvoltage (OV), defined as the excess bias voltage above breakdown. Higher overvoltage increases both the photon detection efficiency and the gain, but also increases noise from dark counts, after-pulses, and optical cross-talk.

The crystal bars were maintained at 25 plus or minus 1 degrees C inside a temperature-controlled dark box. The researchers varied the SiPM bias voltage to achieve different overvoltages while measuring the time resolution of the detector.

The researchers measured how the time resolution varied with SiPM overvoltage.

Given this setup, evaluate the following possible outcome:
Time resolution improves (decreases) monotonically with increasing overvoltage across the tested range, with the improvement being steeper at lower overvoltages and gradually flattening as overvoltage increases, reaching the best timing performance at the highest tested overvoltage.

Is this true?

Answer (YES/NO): YES